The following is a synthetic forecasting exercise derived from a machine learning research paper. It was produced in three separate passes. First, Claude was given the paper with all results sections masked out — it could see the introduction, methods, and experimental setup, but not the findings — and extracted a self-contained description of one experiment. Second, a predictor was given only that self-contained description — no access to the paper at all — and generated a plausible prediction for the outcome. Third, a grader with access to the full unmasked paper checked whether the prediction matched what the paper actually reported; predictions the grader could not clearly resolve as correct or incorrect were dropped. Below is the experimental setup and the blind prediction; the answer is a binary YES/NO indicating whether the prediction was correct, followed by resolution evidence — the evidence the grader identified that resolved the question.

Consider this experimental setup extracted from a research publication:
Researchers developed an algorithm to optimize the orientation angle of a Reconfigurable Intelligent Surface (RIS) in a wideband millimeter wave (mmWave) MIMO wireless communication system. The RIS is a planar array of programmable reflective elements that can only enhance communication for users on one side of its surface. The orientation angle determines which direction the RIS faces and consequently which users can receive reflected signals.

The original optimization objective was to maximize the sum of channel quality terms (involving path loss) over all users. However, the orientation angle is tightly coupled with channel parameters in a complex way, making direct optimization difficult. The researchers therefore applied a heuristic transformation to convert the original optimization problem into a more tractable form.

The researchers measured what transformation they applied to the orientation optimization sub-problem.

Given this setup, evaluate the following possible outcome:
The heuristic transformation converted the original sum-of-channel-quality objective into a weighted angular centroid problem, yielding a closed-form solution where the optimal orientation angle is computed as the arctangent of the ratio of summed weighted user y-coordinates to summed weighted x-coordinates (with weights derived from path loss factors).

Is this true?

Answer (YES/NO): NO